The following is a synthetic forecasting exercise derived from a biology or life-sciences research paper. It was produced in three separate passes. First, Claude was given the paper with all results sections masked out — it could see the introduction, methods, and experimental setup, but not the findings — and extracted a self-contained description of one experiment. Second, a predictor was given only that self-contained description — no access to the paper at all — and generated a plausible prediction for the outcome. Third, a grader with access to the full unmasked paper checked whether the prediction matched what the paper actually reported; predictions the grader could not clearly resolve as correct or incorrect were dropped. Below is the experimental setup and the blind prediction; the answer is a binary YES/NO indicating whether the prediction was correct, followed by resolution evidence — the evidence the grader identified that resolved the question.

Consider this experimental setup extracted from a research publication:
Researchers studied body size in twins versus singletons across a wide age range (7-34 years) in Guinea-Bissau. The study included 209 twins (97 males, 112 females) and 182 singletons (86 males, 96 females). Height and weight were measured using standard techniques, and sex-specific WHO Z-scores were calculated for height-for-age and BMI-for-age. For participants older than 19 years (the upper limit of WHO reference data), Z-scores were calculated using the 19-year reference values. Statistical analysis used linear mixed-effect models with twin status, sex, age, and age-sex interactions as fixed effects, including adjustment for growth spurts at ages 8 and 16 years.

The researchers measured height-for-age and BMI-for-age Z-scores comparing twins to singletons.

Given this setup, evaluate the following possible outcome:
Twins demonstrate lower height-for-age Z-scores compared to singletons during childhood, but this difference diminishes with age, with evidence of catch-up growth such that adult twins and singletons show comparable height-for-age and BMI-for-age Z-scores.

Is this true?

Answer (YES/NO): NO